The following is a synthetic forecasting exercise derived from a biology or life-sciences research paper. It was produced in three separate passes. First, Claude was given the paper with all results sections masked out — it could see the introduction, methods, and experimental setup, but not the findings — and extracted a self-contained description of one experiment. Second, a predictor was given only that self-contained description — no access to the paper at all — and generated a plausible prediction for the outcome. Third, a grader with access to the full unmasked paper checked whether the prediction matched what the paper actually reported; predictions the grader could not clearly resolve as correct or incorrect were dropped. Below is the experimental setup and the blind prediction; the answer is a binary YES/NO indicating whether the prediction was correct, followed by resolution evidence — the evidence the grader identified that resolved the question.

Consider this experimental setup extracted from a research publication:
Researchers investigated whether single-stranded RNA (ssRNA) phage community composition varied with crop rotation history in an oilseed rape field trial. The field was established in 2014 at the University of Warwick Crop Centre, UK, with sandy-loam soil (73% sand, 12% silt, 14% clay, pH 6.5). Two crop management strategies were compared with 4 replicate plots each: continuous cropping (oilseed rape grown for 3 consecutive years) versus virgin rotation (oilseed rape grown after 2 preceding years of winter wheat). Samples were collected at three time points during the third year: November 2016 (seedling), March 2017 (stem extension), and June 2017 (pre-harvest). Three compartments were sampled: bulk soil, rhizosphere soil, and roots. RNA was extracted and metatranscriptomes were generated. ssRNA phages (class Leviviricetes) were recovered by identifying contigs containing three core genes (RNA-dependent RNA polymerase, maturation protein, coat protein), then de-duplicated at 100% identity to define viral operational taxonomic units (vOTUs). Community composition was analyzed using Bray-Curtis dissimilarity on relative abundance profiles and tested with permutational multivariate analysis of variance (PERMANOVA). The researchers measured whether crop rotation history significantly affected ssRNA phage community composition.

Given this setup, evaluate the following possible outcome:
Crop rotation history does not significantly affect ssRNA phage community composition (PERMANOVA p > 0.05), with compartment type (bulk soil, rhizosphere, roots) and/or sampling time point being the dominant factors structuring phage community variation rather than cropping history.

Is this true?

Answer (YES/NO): NO